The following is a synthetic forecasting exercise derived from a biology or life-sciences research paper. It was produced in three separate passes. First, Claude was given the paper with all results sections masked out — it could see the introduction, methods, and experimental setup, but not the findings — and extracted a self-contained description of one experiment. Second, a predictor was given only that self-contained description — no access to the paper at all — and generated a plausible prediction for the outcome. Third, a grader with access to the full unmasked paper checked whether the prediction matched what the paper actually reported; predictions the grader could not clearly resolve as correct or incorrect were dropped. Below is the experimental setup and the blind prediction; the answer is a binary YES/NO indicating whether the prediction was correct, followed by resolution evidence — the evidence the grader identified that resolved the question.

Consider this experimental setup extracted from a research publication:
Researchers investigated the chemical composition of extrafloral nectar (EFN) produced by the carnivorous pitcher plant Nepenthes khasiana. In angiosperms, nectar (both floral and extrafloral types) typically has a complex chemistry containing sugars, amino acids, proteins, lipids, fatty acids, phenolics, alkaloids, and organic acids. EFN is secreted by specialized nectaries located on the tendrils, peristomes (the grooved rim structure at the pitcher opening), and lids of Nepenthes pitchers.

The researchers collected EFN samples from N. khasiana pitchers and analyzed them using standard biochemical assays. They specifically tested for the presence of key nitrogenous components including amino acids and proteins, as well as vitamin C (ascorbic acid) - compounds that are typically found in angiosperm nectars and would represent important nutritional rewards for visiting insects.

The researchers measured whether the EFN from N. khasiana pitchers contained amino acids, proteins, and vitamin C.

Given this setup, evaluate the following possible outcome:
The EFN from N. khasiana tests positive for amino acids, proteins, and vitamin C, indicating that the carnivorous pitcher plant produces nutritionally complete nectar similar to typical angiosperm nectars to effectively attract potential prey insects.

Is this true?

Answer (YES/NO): NO